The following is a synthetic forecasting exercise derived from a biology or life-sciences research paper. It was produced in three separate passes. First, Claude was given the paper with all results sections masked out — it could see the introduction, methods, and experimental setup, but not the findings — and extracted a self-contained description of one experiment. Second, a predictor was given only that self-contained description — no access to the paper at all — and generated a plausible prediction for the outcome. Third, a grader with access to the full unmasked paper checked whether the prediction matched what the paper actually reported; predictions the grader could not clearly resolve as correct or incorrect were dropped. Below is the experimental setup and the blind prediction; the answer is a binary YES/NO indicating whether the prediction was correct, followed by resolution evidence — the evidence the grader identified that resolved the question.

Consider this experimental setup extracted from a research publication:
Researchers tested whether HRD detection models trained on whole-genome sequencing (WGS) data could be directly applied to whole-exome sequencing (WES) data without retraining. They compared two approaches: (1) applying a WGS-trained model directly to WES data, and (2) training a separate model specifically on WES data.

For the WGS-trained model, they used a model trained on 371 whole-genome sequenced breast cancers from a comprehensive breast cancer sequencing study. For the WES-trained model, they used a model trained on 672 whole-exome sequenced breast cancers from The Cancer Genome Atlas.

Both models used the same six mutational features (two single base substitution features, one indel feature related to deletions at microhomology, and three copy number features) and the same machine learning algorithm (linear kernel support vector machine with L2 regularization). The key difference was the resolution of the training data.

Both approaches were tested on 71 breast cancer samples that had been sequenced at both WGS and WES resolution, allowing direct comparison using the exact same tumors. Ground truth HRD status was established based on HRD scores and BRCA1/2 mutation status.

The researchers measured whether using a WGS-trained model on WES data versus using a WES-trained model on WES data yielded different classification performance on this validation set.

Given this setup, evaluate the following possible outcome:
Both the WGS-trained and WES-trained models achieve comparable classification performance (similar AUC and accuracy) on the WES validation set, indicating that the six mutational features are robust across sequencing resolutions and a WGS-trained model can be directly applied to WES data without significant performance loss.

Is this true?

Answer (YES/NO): NO